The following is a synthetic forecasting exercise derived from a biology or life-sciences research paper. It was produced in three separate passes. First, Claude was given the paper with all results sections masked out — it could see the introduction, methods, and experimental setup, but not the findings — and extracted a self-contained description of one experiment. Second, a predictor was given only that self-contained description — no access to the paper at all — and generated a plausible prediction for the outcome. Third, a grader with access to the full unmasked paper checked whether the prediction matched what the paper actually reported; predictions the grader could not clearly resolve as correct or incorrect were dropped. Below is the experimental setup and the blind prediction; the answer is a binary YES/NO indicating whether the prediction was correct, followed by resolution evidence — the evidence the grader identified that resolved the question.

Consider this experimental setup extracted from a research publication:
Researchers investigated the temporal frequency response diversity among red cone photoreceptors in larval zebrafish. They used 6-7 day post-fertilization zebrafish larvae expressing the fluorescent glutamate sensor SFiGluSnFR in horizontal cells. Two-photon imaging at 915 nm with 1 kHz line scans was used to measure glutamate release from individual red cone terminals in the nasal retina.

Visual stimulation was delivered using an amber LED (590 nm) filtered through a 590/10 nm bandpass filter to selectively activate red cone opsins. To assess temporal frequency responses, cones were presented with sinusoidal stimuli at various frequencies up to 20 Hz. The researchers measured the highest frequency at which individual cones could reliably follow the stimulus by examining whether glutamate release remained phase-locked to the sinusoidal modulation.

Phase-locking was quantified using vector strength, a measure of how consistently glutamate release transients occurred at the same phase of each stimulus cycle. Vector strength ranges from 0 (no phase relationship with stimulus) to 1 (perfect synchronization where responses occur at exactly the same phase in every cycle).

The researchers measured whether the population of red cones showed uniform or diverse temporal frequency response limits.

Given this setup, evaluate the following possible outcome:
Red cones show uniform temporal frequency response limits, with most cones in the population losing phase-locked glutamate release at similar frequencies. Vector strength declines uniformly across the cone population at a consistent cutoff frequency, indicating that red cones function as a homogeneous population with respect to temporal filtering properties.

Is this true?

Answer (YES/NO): NO